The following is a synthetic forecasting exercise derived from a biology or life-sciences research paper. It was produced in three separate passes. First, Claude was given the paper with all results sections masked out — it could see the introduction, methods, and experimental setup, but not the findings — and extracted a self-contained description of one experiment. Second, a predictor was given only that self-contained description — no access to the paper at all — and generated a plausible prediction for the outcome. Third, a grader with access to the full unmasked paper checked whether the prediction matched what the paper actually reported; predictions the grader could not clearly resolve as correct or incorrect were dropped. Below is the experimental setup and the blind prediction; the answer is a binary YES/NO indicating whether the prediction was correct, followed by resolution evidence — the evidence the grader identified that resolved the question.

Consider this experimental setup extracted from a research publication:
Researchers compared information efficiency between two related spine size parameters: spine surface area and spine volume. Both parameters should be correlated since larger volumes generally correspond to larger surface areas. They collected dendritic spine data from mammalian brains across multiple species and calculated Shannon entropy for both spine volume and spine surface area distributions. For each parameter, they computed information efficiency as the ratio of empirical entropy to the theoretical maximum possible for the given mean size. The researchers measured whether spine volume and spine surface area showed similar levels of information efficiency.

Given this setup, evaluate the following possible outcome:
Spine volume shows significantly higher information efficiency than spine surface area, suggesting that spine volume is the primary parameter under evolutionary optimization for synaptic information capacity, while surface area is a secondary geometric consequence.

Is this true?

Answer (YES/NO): NO